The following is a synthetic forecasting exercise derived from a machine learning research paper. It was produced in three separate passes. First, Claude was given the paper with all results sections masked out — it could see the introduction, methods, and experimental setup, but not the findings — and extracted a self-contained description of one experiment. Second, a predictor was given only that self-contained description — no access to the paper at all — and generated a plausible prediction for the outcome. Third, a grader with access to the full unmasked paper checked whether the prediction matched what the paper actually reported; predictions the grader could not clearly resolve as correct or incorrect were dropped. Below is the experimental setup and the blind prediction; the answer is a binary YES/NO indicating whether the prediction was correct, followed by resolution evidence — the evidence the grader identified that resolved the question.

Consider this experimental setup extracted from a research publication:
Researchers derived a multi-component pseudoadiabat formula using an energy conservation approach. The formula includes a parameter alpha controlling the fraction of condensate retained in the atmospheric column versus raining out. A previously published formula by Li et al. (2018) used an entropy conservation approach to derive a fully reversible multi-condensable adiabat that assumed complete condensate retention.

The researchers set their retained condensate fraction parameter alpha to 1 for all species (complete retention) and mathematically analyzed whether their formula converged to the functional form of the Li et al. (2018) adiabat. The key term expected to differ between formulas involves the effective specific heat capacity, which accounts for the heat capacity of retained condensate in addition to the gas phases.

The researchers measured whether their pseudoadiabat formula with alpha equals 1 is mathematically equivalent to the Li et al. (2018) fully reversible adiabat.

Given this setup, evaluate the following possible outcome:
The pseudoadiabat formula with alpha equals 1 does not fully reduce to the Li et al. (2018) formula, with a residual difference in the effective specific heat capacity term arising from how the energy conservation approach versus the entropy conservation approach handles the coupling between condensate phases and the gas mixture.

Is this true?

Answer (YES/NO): NO